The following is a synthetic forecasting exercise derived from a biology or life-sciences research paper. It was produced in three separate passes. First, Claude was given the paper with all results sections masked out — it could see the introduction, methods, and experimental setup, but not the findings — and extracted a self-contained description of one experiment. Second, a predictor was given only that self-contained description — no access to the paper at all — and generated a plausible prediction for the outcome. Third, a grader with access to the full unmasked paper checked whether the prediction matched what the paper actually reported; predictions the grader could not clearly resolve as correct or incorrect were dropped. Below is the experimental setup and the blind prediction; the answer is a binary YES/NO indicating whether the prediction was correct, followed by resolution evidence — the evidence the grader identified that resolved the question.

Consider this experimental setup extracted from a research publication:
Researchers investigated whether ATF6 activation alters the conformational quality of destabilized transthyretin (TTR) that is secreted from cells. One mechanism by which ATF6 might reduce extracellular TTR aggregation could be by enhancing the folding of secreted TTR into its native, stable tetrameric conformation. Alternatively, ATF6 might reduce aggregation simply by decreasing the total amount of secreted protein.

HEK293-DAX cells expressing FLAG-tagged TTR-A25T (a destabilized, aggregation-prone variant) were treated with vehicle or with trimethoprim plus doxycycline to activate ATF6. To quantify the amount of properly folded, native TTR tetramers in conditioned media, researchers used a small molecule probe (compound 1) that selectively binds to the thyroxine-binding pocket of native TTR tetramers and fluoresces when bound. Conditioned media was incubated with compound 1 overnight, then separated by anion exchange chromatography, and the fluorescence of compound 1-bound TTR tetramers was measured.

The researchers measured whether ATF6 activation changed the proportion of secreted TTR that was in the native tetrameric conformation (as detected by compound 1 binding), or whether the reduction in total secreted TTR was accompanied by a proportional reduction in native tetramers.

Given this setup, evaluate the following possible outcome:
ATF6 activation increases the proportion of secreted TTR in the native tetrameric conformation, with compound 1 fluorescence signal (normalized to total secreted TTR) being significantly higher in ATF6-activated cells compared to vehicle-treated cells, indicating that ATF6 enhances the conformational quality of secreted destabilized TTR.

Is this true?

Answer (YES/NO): NO